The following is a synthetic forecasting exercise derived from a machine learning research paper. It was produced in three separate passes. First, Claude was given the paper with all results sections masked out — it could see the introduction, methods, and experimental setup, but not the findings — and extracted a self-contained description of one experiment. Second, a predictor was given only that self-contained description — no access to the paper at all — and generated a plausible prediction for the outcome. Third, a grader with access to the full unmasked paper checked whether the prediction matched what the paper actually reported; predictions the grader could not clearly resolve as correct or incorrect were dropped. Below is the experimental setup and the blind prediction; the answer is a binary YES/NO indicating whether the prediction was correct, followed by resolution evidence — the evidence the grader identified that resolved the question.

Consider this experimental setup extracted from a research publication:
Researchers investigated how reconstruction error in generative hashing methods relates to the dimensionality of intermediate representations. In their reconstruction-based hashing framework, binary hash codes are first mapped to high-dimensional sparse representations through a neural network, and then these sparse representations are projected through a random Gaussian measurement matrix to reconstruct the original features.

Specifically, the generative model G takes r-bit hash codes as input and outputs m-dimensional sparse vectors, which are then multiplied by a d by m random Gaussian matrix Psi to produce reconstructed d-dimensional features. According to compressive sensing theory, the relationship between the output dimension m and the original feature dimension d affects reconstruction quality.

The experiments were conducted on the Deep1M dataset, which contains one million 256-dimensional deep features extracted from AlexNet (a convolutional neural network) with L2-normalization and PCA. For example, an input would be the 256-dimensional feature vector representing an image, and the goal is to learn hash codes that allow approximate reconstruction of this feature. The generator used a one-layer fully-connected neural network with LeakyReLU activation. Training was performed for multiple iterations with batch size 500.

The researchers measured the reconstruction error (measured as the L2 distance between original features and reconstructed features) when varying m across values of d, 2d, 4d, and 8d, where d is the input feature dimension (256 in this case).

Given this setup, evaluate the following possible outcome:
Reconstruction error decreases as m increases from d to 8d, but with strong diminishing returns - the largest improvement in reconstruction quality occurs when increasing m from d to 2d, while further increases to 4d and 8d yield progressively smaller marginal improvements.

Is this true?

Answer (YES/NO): YES